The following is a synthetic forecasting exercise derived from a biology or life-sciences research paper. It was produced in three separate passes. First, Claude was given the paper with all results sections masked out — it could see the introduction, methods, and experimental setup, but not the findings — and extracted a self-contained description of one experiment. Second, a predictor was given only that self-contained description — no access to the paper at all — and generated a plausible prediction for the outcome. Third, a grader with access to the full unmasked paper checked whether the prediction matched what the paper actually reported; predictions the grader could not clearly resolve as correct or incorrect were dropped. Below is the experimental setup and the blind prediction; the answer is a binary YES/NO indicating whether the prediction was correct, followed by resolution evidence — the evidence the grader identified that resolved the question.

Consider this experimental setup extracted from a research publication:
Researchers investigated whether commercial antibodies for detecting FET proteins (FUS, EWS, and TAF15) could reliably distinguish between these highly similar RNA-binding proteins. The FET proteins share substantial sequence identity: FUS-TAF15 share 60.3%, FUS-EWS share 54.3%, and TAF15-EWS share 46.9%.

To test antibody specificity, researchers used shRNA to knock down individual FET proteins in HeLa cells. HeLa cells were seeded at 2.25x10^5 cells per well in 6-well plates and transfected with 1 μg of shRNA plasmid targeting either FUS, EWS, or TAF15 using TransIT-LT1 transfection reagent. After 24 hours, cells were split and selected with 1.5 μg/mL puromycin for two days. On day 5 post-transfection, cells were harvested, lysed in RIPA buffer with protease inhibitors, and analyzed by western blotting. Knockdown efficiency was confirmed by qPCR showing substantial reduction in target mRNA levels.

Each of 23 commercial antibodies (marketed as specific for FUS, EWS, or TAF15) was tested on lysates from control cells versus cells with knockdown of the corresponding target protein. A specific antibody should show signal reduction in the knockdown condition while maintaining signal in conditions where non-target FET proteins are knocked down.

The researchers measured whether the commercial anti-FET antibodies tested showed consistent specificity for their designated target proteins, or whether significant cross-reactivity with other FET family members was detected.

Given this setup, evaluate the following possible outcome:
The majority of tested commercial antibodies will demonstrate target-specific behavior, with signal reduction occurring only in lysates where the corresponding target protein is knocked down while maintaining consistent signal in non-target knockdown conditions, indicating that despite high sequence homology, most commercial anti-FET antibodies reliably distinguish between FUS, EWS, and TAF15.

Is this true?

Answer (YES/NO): YES